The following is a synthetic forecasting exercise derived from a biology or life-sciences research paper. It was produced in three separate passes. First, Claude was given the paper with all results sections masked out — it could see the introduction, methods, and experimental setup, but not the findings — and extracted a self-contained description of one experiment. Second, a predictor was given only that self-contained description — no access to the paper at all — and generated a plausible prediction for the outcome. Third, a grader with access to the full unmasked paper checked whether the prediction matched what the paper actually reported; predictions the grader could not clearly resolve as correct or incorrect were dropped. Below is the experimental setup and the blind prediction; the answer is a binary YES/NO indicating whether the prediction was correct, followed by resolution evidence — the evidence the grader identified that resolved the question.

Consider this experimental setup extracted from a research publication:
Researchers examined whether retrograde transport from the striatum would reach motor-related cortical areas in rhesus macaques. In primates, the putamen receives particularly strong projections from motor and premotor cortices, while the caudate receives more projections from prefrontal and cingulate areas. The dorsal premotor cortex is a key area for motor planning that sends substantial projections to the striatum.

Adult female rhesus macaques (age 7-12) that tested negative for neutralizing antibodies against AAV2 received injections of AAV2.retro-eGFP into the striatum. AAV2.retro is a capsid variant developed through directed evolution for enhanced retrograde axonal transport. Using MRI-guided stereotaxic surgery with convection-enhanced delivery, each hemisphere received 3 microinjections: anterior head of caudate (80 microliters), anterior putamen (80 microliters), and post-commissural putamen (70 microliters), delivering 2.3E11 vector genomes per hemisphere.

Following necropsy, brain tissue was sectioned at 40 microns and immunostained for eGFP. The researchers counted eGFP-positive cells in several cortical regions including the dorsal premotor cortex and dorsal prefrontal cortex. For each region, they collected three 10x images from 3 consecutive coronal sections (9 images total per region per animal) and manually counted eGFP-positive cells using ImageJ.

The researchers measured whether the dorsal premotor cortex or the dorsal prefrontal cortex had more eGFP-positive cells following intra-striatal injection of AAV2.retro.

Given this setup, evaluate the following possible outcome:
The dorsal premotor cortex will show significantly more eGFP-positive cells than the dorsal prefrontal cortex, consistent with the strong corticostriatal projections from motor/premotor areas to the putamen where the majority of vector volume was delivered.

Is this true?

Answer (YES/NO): NO